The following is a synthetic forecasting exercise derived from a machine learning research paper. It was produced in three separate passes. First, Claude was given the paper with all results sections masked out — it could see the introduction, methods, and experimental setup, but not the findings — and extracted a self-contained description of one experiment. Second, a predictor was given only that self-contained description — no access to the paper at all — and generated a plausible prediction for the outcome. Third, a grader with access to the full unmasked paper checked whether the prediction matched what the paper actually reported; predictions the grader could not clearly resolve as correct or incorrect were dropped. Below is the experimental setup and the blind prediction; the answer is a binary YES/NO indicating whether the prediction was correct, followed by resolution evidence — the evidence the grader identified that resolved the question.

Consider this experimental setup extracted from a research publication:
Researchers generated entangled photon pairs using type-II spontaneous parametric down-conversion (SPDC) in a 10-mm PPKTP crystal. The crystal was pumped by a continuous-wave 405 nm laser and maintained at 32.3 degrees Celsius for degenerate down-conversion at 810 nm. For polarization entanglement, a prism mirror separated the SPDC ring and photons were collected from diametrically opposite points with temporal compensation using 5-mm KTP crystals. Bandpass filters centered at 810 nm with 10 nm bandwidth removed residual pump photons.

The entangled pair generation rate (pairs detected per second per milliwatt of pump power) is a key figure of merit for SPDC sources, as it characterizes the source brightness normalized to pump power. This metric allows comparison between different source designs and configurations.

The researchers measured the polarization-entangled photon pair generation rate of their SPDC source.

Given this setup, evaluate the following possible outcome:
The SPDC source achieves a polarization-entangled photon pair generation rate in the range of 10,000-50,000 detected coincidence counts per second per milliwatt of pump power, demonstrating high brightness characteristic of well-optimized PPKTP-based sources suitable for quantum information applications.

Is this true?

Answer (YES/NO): YES